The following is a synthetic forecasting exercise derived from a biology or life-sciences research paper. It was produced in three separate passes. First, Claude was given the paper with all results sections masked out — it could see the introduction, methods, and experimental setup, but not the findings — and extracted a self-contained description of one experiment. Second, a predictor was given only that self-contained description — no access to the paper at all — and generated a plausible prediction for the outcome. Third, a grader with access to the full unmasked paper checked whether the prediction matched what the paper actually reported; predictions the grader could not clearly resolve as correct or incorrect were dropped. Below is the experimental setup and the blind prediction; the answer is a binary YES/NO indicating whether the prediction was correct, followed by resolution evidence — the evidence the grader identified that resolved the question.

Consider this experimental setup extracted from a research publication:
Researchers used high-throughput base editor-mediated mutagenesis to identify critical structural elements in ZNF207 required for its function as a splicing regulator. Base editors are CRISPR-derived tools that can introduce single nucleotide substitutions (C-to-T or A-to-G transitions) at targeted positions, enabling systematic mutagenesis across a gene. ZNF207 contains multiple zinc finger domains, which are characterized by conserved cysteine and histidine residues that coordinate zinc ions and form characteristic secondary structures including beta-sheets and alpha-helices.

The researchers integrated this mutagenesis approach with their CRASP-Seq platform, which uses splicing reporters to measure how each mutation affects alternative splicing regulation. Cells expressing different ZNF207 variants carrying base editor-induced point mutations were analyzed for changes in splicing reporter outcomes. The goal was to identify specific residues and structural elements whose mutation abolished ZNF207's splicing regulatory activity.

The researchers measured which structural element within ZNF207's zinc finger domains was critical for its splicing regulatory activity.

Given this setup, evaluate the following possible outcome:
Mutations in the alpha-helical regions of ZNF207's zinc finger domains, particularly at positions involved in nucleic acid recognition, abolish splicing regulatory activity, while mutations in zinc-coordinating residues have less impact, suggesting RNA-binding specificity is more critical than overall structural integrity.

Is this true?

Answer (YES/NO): NO